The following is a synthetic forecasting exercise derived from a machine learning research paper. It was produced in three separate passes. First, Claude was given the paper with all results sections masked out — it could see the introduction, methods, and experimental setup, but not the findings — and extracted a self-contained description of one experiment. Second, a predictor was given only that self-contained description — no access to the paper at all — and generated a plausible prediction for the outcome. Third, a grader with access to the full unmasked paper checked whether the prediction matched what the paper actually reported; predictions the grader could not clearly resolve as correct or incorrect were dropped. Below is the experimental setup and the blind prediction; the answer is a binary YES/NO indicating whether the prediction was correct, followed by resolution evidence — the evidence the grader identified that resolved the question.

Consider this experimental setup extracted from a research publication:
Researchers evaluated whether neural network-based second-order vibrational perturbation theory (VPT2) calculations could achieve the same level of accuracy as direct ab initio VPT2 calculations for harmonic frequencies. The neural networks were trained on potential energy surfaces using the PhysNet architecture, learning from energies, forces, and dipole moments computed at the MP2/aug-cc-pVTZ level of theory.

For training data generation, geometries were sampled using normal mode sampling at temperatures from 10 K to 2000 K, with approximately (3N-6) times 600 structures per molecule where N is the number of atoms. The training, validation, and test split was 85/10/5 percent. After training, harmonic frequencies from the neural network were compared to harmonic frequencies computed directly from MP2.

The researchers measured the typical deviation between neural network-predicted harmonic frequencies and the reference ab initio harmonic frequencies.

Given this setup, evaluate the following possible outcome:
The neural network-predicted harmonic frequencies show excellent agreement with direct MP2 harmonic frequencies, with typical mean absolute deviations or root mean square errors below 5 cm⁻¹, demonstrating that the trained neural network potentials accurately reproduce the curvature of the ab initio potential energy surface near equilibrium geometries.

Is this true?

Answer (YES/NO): YES